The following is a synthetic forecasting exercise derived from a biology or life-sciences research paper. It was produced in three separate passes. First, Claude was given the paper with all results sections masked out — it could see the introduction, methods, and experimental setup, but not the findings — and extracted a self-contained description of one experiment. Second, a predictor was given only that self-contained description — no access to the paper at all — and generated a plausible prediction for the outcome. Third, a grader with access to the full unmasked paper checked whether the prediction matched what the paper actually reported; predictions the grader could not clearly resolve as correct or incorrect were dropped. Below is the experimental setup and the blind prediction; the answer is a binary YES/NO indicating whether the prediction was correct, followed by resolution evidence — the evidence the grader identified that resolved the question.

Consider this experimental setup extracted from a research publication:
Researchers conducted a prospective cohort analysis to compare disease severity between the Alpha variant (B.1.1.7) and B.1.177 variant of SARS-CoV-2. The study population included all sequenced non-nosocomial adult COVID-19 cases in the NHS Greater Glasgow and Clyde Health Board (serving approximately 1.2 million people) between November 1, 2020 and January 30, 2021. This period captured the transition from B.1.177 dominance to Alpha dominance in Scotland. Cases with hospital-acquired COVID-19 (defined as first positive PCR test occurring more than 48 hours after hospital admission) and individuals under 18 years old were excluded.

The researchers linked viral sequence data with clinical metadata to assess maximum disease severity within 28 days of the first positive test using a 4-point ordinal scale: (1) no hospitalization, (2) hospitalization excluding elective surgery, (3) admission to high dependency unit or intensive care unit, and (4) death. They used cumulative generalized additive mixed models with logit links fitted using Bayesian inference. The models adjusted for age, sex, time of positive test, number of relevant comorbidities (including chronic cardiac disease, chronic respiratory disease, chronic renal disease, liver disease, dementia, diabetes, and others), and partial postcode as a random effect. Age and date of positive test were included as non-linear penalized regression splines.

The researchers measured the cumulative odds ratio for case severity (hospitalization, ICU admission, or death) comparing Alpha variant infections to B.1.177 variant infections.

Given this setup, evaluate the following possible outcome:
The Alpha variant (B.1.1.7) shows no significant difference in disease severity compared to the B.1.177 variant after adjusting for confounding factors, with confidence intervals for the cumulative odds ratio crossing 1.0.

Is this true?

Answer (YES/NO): NO